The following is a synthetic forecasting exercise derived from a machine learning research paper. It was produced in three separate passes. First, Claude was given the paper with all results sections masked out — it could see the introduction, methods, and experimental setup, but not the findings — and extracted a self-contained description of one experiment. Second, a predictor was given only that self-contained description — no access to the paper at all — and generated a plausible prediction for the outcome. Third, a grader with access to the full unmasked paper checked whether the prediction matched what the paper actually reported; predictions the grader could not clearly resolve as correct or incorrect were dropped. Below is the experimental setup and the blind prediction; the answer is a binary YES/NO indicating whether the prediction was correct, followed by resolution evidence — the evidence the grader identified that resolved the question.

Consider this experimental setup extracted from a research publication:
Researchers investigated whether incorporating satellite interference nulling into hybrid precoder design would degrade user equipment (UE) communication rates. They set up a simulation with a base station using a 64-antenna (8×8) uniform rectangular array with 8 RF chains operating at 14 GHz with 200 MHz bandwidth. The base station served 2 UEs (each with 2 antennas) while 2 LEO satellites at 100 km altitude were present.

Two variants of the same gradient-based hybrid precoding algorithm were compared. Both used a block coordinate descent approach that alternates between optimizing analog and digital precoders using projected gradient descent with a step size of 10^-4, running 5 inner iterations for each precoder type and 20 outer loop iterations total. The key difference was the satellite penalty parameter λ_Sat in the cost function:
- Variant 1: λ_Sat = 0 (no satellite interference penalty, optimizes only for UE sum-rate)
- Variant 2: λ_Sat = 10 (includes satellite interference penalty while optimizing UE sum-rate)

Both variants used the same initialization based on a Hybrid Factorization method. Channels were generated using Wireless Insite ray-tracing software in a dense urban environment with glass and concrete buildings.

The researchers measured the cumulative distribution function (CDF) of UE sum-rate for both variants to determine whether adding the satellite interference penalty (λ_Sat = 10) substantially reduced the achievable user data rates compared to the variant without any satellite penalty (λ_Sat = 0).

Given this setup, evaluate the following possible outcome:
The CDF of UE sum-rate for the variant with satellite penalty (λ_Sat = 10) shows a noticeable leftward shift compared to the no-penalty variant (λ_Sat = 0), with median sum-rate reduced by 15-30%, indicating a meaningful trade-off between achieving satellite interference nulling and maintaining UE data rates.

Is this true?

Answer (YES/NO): NO